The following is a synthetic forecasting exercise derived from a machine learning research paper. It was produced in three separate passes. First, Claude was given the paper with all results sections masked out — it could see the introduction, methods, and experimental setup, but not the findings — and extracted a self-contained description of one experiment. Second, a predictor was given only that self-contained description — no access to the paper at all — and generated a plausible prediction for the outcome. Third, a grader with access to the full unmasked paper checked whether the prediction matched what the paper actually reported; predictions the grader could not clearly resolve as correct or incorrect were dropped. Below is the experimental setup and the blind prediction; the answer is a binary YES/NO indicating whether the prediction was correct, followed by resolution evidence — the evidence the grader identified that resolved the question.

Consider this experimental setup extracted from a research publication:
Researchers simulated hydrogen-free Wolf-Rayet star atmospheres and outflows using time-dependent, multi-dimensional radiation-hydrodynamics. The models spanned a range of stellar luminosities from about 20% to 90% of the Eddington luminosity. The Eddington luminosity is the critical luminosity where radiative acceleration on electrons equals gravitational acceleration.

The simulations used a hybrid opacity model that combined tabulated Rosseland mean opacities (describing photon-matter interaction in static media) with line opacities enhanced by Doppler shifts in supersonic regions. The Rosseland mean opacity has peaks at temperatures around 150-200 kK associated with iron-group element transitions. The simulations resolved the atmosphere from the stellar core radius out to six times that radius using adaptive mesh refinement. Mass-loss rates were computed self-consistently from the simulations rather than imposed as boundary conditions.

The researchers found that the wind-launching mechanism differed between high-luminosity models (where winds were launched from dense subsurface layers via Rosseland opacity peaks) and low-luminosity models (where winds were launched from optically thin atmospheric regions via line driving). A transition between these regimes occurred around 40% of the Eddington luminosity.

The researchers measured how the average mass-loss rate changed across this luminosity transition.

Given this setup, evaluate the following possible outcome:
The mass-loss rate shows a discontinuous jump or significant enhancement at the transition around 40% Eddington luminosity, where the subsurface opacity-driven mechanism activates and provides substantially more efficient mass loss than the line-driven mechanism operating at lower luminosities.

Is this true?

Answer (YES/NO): YES